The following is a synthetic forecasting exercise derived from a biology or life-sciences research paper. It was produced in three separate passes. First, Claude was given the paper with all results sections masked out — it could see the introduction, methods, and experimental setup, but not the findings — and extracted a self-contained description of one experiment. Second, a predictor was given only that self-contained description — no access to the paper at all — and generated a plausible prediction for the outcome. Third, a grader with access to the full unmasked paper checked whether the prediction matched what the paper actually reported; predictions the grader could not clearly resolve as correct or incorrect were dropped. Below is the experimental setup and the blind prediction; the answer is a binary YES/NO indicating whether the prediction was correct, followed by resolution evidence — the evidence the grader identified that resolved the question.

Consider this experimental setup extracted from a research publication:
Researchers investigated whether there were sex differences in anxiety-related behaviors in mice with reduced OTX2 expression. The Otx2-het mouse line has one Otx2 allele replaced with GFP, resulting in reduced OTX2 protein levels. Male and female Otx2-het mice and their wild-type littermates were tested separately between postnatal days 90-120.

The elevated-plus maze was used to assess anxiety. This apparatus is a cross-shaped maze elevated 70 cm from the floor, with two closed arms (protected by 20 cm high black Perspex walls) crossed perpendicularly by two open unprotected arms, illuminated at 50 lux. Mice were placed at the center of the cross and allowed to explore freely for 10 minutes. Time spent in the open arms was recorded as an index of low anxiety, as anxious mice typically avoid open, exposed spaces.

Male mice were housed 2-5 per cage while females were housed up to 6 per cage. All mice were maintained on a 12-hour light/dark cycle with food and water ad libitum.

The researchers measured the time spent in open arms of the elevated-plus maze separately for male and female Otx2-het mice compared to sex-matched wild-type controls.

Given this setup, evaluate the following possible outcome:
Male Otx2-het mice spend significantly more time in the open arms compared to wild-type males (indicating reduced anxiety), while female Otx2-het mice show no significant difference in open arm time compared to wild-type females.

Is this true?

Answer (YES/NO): NO